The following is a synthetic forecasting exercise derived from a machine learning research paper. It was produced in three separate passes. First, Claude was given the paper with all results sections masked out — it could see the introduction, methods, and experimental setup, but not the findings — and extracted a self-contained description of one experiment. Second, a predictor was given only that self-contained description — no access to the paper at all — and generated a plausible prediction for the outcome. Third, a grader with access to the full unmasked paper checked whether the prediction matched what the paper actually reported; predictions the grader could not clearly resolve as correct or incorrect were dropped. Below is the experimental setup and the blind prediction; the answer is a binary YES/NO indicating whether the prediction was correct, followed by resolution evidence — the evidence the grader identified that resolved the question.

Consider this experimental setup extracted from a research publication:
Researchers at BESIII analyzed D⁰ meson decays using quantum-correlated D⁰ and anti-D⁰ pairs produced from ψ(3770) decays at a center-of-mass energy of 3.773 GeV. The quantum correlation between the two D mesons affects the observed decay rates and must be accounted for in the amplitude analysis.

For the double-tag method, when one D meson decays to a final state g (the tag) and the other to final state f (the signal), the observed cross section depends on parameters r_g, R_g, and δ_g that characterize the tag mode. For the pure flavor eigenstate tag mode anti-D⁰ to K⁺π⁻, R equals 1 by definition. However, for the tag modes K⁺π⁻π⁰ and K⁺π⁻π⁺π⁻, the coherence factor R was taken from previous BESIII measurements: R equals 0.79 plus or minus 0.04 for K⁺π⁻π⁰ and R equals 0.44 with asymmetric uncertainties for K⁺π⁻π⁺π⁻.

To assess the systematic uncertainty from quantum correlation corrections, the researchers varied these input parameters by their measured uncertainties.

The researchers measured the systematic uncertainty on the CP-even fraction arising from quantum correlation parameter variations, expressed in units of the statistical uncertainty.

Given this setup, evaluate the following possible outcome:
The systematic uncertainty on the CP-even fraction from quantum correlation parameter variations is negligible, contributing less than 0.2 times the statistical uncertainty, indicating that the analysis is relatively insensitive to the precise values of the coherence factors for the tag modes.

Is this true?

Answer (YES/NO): YES